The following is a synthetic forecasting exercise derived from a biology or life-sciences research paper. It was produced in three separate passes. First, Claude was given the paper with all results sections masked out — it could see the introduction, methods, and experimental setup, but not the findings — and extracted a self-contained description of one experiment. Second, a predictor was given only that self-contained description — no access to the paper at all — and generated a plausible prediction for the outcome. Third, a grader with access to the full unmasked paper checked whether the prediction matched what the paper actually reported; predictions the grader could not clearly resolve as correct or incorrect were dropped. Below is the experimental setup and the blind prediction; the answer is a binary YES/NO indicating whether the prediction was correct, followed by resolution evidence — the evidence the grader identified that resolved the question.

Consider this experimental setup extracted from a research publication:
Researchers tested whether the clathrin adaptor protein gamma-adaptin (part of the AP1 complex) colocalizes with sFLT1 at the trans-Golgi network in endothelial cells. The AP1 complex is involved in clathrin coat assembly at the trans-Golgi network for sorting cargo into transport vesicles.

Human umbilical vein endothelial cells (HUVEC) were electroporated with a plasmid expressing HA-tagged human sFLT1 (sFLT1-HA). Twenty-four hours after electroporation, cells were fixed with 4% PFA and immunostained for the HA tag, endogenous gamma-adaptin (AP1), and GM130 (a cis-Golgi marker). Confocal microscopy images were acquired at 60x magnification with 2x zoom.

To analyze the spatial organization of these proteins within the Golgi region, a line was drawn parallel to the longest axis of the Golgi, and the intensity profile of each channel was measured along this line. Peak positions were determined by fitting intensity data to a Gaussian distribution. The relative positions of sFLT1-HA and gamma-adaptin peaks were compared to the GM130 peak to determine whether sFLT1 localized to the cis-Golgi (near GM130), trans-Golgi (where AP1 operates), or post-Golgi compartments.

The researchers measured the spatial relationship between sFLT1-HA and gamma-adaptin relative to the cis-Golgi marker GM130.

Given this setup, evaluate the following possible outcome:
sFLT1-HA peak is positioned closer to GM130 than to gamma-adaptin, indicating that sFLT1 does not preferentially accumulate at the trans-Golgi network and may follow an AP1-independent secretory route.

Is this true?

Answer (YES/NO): NO